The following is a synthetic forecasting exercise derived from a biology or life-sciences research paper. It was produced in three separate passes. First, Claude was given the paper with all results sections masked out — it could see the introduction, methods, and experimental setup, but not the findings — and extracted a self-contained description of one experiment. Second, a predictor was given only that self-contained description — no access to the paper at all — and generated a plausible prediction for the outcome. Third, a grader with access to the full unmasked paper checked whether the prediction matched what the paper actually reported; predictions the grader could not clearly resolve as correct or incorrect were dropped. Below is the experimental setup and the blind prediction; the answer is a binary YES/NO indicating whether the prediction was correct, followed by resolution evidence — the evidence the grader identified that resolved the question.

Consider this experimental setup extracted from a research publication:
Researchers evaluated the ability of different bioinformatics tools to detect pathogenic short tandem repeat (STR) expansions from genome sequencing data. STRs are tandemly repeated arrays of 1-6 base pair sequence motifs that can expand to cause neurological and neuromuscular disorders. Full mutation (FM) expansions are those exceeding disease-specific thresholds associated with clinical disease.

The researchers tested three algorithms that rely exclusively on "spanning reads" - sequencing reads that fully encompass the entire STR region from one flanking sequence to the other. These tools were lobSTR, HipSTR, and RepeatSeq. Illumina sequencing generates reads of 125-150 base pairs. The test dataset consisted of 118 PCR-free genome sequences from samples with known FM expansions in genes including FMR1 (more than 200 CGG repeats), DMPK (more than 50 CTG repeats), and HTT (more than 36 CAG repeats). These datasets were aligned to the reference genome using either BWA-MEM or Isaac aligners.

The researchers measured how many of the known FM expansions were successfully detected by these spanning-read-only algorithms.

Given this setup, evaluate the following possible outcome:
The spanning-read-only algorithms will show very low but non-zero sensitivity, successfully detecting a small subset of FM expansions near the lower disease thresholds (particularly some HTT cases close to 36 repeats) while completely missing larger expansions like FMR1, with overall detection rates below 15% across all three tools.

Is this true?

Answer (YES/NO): NO